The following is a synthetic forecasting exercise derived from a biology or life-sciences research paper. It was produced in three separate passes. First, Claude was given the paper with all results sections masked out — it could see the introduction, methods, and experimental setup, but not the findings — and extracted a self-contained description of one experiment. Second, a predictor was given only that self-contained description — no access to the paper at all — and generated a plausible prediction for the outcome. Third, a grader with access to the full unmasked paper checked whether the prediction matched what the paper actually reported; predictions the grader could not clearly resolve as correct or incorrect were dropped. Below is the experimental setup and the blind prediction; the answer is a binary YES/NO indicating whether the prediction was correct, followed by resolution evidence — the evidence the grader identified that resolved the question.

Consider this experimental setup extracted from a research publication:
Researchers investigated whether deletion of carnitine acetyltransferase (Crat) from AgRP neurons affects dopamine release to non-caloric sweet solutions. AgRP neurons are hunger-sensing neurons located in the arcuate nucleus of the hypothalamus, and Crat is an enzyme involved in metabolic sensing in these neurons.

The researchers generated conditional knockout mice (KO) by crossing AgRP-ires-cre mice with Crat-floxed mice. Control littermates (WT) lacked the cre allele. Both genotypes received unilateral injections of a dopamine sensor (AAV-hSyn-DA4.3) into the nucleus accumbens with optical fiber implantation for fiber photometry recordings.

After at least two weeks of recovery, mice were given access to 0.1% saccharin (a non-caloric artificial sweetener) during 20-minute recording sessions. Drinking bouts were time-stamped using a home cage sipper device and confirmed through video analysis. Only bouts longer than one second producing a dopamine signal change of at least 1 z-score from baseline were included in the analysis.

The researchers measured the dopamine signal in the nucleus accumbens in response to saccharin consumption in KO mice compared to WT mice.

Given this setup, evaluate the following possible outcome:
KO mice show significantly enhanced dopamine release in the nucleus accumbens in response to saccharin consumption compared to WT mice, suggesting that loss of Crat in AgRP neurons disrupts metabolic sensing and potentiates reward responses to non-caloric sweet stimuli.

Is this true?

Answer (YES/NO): NO